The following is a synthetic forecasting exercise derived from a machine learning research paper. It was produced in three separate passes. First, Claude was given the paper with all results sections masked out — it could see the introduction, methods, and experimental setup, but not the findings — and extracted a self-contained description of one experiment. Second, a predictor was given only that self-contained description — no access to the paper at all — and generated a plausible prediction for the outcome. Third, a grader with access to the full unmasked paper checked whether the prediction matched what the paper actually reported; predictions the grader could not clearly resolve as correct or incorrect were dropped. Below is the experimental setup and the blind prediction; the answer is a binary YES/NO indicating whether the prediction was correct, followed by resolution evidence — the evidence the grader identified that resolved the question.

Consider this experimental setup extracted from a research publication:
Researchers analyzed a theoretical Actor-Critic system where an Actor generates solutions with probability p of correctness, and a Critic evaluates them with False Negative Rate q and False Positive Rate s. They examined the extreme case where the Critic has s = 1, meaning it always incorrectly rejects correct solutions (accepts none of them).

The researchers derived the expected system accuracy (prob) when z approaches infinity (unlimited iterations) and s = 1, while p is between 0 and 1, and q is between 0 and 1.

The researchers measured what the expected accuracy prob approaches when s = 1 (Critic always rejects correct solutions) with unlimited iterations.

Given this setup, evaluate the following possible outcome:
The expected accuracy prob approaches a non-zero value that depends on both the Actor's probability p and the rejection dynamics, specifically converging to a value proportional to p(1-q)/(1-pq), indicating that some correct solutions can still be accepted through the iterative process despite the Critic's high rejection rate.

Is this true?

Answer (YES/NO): NO